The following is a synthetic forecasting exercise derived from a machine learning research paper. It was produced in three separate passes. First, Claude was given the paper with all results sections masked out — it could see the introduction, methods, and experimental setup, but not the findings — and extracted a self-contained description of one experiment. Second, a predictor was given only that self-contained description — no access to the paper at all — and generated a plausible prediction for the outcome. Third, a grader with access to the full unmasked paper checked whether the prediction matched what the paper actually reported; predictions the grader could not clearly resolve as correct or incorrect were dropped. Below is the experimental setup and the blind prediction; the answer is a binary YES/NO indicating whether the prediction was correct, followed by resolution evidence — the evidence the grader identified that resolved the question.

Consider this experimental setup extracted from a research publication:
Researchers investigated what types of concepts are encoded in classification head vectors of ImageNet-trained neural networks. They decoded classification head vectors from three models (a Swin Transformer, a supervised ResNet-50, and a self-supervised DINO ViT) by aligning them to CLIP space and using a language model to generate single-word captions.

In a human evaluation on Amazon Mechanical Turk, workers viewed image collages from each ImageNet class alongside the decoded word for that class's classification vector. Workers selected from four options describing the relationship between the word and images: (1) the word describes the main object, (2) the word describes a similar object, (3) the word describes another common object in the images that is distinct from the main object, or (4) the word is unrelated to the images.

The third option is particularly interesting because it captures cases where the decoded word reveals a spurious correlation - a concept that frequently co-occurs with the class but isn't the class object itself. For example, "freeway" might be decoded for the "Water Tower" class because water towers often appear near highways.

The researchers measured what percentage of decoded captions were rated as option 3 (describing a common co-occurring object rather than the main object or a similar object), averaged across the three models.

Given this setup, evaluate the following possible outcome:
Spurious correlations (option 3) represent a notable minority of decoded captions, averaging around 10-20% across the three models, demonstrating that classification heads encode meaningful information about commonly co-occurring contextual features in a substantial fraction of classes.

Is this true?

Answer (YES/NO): NO